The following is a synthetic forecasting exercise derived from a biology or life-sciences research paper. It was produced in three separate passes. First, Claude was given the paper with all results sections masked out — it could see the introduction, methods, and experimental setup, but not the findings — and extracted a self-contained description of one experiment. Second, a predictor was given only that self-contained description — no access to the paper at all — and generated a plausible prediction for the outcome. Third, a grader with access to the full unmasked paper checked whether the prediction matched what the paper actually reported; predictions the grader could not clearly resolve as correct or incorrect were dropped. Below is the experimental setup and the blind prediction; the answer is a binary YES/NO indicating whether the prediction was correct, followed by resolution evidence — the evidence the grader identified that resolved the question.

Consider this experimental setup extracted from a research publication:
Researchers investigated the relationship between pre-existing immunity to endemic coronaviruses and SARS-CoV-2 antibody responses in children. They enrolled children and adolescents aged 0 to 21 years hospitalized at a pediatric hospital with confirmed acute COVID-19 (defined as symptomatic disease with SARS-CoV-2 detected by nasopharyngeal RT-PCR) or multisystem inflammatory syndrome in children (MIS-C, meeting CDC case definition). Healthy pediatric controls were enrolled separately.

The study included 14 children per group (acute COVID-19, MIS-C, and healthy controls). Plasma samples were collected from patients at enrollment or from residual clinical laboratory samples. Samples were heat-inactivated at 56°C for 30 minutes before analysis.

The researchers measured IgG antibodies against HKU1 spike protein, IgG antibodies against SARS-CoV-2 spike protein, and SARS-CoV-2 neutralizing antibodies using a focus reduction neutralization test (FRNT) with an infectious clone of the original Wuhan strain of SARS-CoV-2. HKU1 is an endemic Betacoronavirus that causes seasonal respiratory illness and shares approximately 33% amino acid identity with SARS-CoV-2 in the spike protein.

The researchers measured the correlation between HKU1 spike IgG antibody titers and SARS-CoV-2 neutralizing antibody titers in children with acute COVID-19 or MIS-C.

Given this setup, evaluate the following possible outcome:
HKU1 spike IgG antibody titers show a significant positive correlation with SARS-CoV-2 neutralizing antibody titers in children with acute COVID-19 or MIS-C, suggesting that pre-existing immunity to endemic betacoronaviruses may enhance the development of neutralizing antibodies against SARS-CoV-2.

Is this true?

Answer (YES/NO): NO